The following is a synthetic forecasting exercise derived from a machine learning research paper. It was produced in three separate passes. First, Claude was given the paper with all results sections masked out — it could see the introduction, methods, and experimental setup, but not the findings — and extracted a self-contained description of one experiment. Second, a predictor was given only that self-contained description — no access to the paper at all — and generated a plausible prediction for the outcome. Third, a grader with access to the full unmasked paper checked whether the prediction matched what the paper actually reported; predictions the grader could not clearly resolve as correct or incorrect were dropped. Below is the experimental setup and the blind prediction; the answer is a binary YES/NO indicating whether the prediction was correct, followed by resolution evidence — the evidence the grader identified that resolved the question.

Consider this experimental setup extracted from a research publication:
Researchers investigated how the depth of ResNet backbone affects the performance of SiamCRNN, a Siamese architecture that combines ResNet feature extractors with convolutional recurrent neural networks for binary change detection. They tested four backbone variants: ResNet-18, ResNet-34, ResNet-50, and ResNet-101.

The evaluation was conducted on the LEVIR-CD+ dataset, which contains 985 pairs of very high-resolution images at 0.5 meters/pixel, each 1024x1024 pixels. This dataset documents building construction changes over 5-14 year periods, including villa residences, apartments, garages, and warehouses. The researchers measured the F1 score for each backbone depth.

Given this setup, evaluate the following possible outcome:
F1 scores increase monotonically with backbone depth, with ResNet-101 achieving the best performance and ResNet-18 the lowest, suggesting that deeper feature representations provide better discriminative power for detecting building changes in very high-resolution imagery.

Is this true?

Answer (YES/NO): NO